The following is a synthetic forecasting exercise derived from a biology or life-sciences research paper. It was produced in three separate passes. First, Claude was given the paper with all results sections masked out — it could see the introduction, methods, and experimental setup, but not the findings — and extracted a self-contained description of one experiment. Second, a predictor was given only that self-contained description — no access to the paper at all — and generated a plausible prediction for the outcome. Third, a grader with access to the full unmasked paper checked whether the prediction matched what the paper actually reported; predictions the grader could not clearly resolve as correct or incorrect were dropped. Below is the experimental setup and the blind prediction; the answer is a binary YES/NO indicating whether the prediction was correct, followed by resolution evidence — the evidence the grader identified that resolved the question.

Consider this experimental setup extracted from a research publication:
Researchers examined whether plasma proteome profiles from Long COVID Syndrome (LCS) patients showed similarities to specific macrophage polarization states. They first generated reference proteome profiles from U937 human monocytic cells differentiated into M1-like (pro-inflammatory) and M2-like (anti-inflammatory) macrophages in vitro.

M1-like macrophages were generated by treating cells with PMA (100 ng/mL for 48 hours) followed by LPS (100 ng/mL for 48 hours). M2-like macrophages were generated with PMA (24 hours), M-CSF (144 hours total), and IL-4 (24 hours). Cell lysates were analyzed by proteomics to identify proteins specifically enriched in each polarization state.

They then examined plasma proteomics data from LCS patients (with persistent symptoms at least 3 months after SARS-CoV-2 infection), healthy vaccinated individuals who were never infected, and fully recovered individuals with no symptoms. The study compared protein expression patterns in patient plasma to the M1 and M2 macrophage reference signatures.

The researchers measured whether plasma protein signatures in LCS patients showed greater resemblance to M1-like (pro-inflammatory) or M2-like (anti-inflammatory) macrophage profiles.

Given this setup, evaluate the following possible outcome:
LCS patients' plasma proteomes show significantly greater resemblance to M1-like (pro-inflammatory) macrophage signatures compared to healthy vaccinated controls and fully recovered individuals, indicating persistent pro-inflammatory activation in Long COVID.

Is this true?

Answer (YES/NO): NO